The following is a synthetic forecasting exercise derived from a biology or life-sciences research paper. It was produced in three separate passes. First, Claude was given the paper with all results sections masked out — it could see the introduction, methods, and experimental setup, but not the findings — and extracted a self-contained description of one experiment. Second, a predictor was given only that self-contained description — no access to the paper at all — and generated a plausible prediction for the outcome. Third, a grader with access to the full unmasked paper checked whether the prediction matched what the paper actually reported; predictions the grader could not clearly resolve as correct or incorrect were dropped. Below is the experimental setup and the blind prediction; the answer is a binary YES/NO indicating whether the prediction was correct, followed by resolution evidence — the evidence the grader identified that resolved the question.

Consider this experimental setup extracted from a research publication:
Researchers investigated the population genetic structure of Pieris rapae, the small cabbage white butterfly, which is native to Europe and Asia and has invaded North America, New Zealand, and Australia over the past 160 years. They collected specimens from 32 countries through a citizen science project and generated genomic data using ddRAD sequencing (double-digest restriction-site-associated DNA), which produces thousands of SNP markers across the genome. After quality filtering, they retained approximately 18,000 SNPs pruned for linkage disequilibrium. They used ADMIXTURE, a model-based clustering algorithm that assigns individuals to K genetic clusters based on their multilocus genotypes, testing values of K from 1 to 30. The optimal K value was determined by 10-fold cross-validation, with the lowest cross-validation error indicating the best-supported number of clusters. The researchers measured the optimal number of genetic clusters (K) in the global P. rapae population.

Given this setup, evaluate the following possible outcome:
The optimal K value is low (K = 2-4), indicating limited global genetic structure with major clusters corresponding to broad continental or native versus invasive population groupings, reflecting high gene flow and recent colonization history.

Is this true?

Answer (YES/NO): NO